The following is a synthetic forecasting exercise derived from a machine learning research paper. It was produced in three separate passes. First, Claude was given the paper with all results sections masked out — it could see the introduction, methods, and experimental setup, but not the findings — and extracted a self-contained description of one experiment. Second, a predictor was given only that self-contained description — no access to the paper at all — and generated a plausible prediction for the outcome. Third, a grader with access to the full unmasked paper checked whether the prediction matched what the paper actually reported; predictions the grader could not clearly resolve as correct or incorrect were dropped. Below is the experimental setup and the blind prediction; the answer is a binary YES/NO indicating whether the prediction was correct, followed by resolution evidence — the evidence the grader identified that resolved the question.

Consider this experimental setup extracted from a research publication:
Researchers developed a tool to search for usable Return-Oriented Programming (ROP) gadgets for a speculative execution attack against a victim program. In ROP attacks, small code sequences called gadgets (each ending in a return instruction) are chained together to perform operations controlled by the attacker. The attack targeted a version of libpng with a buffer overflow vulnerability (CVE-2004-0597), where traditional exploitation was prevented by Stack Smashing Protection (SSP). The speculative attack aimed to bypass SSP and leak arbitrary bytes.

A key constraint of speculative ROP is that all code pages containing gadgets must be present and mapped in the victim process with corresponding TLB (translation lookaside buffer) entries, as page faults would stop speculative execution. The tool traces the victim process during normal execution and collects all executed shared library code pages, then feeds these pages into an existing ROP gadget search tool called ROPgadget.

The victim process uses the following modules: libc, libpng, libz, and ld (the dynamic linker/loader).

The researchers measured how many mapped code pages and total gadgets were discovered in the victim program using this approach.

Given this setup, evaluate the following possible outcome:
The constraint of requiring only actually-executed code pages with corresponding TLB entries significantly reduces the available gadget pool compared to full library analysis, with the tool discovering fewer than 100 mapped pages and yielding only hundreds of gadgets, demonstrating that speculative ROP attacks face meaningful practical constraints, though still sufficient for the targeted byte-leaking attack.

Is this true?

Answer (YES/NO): NO